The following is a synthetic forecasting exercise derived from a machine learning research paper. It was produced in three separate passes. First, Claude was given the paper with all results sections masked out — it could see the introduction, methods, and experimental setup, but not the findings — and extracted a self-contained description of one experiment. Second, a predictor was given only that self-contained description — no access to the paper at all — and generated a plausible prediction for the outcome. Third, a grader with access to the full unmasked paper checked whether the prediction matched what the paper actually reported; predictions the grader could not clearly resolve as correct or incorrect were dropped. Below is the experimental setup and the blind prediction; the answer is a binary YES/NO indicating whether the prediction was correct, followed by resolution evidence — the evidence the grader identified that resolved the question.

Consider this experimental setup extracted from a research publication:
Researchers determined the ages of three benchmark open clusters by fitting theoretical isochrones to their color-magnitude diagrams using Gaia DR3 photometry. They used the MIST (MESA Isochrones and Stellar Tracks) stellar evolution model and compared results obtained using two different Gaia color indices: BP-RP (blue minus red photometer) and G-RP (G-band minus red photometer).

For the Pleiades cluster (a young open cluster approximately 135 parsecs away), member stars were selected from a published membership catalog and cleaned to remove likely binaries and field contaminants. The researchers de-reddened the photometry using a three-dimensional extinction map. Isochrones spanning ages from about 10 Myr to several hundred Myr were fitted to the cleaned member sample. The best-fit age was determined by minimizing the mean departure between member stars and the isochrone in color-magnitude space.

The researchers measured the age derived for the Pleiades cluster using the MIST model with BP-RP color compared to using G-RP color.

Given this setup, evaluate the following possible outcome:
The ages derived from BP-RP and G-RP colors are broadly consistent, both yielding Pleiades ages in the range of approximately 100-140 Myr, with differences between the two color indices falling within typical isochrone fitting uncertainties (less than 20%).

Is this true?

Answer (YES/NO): NO